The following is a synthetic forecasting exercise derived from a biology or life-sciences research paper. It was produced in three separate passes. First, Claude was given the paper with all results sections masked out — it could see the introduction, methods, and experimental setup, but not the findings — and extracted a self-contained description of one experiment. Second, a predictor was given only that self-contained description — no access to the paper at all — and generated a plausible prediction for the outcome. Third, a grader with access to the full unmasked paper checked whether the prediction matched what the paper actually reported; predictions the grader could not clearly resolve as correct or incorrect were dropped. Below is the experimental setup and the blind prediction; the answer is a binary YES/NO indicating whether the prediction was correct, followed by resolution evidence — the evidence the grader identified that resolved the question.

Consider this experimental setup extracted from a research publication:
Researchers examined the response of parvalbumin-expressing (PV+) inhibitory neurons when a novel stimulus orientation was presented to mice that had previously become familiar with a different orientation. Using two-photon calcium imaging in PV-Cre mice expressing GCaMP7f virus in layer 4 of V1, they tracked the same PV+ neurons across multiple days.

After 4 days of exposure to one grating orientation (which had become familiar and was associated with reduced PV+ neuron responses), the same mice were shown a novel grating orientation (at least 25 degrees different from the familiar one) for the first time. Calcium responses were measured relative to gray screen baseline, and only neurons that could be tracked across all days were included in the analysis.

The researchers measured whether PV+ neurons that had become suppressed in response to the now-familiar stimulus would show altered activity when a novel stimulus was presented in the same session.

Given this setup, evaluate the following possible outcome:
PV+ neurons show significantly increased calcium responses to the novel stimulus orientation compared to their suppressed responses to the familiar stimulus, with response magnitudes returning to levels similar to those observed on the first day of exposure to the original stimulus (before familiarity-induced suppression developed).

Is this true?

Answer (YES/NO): YES